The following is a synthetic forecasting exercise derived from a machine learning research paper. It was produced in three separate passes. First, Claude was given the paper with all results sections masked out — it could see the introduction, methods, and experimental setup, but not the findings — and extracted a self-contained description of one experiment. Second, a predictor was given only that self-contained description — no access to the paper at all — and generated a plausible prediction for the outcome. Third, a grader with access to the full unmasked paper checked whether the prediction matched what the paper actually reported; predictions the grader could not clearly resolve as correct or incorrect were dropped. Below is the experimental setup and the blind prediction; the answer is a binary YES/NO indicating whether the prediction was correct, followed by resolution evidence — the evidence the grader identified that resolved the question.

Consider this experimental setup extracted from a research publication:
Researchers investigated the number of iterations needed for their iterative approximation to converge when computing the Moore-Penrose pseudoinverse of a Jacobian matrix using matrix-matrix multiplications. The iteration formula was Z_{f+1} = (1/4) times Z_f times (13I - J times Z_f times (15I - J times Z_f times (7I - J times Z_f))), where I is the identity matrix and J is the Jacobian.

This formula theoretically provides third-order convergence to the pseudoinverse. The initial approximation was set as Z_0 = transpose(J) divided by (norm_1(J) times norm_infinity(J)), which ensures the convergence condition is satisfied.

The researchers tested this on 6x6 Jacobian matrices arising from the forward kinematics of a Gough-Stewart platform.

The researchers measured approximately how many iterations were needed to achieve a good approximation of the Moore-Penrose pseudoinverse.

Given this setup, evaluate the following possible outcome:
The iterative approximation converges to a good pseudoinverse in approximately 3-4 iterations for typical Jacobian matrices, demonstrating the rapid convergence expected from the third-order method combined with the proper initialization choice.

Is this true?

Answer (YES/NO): NO